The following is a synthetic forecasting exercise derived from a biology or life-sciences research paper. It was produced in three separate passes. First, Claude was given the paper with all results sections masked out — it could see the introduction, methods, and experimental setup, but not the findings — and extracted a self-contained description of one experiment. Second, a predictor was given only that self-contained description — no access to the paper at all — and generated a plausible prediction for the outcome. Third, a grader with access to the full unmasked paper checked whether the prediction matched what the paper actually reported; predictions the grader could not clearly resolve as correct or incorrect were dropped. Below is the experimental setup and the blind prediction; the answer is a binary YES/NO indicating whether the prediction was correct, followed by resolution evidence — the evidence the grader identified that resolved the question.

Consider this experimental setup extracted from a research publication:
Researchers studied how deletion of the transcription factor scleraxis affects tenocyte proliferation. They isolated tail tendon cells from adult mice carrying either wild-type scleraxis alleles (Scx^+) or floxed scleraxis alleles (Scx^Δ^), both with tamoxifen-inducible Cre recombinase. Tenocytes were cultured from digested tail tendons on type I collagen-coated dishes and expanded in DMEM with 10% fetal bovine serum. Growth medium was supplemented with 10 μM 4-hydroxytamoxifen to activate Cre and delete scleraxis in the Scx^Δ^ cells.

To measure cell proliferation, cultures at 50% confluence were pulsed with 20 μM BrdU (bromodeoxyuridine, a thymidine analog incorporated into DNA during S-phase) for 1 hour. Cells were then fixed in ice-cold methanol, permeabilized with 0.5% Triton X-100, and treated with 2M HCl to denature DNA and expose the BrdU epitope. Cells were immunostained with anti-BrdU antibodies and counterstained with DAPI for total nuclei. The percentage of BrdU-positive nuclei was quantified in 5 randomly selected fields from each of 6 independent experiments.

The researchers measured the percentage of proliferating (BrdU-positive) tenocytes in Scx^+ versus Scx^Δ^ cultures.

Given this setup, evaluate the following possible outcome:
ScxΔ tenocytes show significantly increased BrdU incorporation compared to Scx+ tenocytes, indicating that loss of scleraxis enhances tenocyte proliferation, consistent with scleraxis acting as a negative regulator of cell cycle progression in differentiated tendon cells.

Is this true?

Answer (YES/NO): NO